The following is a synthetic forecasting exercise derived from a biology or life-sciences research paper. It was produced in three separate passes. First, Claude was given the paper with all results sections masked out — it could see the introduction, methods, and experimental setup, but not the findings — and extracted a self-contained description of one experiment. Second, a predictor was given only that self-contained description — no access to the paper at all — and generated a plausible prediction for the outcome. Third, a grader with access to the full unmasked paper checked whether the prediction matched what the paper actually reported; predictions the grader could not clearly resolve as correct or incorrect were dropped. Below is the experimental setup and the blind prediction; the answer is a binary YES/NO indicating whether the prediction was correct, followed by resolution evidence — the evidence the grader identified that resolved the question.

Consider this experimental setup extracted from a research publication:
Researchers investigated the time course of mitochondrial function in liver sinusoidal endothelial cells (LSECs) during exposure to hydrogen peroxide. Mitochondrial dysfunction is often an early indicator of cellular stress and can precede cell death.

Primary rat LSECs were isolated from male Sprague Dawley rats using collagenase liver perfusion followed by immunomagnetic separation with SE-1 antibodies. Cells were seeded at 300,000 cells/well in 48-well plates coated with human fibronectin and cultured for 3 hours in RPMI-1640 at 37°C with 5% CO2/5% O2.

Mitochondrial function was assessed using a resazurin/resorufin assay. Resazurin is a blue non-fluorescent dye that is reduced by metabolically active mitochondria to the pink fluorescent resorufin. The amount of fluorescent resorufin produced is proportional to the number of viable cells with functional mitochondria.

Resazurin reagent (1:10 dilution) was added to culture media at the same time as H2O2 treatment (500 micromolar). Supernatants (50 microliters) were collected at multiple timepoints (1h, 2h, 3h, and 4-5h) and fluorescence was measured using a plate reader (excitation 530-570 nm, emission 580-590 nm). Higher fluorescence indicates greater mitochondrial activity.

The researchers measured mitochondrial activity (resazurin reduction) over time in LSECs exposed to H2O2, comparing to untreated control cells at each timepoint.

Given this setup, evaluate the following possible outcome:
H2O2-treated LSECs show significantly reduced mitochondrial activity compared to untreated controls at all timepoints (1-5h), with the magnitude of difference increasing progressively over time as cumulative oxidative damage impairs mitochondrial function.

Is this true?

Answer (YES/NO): YES